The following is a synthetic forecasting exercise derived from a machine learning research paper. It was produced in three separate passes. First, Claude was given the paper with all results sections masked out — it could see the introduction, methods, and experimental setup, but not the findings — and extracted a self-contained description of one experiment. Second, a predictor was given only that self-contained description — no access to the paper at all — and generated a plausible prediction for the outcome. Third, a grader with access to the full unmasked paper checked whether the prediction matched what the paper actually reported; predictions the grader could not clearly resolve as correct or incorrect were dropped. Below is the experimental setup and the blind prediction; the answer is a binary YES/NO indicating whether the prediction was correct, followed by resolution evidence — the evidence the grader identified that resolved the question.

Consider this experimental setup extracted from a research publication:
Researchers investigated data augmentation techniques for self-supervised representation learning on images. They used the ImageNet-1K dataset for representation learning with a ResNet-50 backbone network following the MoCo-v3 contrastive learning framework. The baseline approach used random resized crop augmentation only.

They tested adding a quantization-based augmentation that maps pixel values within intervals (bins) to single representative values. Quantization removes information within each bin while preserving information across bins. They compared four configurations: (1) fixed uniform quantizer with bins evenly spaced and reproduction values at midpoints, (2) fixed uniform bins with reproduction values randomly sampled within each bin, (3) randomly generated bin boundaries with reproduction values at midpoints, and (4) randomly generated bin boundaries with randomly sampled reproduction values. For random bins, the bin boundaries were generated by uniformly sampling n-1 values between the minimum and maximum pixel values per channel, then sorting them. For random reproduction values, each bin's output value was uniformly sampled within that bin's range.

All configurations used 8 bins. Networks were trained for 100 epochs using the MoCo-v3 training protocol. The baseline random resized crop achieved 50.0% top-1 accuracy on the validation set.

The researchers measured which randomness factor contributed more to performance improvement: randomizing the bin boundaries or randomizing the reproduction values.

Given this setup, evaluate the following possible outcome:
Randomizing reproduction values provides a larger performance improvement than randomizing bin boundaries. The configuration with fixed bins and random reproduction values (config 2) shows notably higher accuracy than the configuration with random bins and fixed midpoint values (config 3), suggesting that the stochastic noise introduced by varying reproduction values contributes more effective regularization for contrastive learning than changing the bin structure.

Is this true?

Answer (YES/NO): NO